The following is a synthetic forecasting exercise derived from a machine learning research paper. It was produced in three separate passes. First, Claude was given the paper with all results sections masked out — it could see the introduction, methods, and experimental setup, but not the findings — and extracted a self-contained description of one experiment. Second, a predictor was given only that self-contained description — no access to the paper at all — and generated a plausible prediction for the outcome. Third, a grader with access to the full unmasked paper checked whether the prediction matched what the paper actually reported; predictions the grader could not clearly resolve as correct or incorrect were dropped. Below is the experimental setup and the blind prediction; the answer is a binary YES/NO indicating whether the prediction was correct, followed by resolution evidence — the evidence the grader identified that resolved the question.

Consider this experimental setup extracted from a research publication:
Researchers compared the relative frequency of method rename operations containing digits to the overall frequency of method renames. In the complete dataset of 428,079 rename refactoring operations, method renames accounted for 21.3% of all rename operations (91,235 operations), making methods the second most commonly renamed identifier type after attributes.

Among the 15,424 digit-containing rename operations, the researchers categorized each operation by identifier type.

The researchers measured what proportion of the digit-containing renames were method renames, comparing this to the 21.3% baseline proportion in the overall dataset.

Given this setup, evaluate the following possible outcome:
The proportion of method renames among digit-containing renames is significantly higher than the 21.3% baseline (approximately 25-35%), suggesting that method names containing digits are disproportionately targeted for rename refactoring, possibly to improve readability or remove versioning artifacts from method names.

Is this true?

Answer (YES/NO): NO